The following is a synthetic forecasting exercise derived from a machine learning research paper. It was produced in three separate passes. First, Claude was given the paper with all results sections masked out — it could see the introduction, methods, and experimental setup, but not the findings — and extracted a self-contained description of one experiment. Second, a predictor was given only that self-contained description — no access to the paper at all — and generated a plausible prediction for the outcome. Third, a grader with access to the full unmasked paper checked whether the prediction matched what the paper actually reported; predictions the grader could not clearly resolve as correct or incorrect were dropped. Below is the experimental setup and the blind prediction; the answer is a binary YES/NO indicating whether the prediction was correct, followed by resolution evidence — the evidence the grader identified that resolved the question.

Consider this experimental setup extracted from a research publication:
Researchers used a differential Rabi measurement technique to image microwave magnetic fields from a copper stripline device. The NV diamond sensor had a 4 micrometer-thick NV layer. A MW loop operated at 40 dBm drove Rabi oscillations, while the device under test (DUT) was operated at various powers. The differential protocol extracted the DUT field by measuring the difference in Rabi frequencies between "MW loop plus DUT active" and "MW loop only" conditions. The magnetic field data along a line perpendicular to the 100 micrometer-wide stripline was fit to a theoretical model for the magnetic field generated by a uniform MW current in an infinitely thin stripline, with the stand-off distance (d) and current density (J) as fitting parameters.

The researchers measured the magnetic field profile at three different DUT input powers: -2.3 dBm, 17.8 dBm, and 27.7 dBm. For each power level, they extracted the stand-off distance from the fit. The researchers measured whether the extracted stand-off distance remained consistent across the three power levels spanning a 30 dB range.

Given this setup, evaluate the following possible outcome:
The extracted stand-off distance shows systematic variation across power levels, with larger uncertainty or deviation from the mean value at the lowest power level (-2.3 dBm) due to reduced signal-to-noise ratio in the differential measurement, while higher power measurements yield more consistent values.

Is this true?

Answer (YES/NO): NO